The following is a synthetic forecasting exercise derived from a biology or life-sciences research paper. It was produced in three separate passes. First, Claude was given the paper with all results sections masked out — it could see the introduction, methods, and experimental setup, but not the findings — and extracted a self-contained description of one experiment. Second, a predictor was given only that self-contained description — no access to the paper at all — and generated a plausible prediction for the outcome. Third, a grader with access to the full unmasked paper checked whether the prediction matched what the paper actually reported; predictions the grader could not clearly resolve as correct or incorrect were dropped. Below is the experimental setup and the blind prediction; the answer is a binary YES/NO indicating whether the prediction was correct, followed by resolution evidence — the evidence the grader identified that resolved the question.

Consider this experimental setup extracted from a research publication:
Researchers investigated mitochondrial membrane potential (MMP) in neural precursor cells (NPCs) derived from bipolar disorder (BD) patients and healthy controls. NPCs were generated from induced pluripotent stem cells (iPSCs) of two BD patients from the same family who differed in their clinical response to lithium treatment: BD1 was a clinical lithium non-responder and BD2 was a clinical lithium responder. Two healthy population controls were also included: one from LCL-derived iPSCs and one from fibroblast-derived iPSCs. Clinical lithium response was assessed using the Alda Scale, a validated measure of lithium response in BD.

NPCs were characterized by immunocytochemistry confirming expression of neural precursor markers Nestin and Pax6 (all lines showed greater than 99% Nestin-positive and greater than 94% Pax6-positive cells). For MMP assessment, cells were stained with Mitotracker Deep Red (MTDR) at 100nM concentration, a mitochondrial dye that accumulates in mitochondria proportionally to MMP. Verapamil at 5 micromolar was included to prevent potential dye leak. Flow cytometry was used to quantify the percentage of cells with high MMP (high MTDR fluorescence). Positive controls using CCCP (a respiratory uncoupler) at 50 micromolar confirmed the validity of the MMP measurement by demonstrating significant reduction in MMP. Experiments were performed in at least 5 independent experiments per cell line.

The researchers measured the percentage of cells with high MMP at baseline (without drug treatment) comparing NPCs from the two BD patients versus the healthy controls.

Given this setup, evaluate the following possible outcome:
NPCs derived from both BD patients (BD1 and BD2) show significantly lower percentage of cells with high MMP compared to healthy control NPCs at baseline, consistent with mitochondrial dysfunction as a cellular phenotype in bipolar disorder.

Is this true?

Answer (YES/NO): YES